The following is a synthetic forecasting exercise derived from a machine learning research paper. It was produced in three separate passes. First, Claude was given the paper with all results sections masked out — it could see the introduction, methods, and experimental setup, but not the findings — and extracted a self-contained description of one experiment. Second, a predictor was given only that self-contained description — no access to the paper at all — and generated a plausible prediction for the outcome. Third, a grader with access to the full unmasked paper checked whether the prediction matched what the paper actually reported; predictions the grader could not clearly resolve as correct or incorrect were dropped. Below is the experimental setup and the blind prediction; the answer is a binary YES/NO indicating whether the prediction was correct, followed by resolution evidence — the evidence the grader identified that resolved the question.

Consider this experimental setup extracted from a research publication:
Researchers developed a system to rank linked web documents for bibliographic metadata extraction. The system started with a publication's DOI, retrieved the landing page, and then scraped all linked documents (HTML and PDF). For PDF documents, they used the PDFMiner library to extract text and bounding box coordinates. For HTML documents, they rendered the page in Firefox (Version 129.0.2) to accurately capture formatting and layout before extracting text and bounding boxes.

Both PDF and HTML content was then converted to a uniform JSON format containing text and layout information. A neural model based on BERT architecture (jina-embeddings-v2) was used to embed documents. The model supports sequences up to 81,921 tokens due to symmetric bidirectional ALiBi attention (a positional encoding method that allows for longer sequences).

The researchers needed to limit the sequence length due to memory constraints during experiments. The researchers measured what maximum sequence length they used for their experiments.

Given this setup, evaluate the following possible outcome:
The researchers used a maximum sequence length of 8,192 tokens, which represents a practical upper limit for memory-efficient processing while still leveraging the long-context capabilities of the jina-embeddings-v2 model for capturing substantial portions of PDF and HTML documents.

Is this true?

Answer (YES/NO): NO